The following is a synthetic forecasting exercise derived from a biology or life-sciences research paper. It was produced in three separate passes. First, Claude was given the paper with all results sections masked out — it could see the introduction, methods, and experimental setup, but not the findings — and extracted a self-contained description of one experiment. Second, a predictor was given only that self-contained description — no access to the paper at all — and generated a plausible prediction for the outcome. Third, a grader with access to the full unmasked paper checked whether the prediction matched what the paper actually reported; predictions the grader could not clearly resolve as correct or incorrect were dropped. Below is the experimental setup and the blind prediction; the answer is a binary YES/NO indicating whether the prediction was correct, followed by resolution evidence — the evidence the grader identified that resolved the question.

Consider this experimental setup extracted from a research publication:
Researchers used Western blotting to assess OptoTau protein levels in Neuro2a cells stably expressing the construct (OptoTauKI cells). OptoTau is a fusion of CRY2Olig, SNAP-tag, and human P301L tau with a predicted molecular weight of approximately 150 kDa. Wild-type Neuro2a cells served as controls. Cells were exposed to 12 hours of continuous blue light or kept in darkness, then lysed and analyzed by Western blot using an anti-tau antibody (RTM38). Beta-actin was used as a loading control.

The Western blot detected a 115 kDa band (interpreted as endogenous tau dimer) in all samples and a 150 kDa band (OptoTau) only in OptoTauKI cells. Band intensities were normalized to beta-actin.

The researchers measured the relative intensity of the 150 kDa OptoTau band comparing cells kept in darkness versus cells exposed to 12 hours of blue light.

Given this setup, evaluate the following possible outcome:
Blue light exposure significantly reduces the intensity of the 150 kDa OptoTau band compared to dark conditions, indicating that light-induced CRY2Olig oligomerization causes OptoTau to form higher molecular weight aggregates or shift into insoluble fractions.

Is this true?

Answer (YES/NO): NO